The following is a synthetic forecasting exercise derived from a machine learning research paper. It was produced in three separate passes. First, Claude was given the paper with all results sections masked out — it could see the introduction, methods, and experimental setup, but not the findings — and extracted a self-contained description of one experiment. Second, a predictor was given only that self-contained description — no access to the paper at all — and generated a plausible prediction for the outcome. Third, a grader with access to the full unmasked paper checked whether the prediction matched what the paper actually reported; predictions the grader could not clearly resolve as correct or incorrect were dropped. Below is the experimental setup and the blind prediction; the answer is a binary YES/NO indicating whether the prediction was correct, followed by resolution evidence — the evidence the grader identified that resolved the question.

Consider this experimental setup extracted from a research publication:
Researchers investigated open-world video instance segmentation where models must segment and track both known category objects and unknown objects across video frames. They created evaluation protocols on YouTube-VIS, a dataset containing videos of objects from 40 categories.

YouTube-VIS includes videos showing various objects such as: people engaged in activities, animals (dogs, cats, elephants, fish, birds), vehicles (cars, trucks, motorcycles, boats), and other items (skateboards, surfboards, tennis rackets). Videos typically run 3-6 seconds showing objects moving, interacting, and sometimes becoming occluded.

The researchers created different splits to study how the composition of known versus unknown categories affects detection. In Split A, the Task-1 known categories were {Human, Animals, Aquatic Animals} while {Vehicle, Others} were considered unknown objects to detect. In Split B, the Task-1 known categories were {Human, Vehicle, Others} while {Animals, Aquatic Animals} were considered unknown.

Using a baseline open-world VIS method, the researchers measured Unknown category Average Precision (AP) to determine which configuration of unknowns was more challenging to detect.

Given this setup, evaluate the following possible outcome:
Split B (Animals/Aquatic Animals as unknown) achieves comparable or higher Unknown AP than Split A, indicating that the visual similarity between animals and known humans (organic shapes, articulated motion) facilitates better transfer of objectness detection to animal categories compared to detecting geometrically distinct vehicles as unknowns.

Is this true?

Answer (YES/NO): NO